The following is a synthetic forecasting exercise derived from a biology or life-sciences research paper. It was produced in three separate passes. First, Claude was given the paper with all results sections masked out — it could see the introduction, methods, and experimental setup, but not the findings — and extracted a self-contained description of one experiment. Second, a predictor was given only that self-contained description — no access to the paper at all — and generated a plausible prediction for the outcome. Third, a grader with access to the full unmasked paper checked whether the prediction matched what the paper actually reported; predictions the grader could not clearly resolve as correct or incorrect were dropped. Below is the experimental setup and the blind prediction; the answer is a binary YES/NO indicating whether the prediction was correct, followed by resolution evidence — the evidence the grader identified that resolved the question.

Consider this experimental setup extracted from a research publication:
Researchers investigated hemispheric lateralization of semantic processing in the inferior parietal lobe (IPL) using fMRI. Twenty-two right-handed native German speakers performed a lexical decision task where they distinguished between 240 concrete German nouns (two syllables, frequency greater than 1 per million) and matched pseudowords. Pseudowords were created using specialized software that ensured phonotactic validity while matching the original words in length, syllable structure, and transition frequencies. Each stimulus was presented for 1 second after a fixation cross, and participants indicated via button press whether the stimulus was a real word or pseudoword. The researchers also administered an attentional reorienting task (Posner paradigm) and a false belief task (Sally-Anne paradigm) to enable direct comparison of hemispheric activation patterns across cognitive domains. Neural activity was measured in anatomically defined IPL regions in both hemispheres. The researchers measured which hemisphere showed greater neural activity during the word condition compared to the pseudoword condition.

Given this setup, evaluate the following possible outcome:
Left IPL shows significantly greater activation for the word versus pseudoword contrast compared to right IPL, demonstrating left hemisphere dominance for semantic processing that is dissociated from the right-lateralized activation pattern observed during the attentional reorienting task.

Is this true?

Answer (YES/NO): YES